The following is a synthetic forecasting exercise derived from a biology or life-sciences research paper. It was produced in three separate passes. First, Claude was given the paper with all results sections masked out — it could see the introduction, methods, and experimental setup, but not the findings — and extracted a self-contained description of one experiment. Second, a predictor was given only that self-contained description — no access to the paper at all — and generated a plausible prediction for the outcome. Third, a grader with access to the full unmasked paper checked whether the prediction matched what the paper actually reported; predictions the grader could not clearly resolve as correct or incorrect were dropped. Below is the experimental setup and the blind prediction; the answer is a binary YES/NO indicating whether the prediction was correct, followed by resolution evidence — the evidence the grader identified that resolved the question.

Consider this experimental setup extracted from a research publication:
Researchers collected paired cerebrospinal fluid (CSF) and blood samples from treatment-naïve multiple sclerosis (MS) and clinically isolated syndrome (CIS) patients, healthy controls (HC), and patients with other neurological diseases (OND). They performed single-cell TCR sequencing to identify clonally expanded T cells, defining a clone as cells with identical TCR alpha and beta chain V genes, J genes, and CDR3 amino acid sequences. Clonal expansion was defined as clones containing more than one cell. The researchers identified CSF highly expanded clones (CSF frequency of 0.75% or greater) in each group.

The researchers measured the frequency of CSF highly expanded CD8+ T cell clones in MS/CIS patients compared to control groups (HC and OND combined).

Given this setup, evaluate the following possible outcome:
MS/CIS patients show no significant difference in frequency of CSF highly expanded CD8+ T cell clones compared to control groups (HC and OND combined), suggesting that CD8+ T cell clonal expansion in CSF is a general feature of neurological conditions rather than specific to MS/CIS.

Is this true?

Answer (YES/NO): YES